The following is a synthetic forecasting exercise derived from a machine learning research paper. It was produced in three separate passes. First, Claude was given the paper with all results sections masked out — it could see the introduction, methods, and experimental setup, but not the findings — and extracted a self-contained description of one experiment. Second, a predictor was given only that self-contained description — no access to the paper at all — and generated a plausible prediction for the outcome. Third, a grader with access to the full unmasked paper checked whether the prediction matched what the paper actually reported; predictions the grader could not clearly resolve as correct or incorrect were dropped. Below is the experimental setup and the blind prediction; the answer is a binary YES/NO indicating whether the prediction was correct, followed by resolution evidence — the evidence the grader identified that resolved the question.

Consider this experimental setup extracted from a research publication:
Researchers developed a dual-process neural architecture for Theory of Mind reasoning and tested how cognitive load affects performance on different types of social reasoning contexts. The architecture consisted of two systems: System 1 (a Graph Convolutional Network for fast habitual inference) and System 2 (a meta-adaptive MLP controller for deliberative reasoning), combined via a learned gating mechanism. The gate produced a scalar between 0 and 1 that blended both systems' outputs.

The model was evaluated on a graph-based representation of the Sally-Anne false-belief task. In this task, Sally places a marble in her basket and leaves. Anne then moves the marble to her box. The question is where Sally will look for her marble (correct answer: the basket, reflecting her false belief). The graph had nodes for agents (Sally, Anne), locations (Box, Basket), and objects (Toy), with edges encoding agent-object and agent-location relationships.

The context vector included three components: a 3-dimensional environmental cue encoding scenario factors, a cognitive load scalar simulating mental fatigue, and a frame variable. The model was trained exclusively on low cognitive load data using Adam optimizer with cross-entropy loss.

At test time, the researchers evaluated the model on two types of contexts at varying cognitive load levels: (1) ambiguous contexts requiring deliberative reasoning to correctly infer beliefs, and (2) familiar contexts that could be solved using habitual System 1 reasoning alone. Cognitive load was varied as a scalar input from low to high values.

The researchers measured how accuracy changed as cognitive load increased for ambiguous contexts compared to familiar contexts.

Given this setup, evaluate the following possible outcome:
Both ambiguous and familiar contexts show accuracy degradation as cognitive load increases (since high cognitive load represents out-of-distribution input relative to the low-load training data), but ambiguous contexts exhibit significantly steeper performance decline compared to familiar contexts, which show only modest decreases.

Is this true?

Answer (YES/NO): NO